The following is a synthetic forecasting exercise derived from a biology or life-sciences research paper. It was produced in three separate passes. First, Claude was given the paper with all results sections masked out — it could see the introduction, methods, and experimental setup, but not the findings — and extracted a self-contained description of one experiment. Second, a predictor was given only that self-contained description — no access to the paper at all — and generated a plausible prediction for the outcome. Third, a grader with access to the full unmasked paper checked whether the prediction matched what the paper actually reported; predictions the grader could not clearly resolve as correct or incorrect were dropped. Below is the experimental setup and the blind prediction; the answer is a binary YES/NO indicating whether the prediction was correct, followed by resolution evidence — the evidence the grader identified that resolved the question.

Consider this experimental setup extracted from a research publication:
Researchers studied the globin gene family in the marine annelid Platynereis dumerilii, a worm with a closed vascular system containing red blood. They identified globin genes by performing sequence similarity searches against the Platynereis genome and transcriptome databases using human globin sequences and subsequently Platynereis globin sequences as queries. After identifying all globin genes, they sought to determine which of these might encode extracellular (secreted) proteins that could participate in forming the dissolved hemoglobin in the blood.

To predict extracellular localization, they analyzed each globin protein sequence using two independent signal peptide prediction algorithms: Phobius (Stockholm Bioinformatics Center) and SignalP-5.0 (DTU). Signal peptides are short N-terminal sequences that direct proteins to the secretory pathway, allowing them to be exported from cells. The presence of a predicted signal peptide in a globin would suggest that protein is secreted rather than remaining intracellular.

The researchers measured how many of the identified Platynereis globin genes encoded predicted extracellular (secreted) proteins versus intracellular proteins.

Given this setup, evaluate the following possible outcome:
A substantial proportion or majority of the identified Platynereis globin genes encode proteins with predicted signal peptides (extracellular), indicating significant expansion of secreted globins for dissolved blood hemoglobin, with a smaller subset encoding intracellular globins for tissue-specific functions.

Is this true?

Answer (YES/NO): NO